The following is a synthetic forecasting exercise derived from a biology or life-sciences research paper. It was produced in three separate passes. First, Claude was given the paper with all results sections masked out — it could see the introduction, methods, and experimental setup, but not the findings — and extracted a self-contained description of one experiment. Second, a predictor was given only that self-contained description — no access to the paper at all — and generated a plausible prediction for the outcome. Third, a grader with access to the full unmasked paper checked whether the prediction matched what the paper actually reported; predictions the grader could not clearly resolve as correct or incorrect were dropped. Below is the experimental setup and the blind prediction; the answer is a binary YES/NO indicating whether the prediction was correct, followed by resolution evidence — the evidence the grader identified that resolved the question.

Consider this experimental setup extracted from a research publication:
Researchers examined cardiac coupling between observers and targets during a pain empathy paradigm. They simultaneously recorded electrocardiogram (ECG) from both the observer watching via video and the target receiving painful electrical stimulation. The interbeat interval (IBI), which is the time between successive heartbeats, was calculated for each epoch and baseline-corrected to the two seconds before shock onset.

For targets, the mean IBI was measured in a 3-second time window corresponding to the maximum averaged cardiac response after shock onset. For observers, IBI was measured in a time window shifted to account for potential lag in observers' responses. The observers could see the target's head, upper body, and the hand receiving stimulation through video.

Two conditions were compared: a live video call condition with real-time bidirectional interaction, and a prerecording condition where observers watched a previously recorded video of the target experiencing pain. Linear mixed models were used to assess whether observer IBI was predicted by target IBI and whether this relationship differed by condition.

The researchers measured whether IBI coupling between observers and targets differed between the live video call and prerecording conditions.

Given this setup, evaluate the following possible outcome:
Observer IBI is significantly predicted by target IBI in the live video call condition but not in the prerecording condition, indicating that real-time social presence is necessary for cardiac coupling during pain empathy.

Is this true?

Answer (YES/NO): NO